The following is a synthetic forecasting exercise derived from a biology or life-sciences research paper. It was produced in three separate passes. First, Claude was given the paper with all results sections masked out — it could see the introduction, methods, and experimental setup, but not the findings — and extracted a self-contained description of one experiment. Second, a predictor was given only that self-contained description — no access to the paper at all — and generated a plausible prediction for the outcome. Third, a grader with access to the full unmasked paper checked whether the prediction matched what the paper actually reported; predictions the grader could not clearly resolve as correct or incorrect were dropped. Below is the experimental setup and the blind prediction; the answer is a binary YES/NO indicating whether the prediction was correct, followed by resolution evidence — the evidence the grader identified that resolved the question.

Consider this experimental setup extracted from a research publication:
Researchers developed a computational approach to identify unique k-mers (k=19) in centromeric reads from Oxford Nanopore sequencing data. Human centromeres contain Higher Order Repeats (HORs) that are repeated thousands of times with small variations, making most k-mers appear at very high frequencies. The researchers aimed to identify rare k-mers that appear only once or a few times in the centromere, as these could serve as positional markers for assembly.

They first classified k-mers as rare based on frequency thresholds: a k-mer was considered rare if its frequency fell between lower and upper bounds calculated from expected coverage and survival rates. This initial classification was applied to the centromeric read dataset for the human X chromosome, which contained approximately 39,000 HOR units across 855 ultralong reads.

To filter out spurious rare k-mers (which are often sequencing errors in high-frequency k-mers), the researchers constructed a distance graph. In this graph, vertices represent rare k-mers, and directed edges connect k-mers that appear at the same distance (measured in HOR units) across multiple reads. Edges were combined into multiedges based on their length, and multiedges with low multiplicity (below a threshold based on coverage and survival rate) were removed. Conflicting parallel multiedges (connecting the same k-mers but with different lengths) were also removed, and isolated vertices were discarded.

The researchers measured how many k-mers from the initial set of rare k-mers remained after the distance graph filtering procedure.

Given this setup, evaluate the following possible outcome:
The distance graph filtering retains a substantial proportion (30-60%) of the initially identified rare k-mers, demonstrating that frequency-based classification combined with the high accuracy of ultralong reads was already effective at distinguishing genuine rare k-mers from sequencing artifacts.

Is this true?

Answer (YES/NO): NO